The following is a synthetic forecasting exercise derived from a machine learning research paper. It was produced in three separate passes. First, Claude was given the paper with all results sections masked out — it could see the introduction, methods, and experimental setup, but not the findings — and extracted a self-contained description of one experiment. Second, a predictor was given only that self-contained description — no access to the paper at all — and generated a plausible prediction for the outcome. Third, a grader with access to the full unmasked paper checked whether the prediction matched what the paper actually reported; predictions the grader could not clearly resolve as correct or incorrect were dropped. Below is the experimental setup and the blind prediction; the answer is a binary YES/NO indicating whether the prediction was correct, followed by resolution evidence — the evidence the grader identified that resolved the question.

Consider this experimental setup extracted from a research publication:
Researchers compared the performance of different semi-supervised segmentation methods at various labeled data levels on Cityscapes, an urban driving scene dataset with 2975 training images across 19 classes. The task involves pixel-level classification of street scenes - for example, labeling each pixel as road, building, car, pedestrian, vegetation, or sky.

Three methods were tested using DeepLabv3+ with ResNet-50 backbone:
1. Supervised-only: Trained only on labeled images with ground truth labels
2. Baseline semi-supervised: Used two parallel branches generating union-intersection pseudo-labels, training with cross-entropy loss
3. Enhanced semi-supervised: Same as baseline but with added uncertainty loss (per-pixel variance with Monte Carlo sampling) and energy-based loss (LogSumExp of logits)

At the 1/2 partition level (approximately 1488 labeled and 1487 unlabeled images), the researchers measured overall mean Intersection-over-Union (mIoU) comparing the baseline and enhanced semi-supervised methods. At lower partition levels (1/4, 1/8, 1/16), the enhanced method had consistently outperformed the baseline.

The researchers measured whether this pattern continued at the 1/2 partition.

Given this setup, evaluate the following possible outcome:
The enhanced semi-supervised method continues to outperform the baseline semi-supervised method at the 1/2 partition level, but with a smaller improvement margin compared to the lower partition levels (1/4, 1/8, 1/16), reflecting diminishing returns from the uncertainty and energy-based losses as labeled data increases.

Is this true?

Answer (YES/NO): NO